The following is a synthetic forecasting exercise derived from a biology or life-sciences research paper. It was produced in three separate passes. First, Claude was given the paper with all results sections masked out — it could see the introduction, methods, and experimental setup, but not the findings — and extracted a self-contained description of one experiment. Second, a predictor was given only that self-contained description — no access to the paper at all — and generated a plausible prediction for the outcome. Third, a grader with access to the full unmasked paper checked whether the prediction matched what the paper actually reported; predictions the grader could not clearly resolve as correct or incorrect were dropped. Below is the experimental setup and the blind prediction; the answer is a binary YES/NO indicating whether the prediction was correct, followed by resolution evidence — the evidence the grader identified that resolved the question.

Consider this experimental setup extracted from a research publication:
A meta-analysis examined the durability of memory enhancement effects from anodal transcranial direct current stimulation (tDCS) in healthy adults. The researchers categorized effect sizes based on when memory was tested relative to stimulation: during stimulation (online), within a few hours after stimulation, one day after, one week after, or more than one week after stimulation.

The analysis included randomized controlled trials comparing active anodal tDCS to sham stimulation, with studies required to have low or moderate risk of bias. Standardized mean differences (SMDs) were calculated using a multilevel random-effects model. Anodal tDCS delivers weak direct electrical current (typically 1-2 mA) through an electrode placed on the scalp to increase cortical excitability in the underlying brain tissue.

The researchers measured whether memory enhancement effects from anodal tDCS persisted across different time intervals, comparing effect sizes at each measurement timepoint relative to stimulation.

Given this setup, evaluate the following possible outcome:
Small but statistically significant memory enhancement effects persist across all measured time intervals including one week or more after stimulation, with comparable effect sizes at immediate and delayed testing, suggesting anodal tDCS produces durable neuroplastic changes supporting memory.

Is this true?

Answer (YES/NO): NO